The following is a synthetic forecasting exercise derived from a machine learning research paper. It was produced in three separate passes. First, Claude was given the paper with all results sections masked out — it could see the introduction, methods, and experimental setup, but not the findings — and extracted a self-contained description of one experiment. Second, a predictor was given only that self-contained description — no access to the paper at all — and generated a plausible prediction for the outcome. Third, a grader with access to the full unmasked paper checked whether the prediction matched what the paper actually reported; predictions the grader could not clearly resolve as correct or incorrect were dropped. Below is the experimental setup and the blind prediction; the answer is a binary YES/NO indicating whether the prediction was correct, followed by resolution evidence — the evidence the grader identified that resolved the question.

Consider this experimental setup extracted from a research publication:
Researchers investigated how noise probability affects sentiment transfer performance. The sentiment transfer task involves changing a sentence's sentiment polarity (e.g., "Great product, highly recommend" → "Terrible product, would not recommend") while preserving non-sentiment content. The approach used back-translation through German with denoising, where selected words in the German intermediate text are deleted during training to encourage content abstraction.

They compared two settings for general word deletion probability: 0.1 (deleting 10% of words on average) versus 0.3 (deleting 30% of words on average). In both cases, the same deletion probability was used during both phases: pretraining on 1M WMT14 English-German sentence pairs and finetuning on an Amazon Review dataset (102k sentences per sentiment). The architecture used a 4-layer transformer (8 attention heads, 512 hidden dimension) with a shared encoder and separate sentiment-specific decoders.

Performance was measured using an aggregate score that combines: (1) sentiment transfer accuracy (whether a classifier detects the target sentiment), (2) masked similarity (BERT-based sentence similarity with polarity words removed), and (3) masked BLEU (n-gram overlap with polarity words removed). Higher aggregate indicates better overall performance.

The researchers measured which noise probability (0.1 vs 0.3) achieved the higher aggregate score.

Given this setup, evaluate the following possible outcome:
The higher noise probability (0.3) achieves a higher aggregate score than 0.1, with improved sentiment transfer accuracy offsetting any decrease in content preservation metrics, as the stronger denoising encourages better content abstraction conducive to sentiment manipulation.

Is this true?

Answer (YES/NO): YES